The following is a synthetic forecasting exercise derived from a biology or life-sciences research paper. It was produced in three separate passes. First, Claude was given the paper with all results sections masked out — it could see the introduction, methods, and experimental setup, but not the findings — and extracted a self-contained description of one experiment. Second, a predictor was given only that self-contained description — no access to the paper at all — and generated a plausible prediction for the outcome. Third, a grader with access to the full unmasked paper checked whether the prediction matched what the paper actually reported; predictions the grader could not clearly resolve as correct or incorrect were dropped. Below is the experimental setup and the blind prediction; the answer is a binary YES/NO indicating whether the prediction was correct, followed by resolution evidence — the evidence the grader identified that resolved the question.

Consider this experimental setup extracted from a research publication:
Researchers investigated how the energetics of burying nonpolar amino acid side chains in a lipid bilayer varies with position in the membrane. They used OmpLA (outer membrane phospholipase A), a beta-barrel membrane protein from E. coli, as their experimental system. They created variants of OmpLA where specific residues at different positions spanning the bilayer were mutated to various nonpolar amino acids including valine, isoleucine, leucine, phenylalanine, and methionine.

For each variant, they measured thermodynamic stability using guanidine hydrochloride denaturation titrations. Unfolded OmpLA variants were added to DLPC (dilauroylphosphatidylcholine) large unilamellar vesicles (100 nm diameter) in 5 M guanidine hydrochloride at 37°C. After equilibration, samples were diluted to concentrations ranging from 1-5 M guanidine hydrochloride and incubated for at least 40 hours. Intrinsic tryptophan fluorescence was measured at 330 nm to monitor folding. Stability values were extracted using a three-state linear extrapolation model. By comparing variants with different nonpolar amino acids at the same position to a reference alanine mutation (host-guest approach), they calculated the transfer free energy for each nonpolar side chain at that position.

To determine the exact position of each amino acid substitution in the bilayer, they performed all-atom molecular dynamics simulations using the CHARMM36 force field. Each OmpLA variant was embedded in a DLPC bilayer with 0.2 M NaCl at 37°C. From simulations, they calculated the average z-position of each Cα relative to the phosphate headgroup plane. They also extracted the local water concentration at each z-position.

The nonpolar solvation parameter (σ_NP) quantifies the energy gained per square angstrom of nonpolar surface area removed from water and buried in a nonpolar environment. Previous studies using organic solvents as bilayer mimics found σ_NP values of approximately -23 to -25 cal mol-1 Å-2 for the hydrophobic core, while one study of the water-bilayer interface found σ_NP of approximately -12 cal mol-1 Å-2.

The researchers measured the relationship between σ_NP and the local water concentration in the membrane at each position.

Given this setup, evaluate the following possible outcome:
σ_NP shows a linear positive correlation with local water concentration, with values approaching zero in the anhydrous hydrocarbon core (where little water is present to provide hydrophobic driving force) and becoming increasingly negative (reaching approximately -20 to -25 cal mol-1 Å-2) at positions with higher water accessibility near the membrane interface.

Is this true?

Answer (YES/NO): NO